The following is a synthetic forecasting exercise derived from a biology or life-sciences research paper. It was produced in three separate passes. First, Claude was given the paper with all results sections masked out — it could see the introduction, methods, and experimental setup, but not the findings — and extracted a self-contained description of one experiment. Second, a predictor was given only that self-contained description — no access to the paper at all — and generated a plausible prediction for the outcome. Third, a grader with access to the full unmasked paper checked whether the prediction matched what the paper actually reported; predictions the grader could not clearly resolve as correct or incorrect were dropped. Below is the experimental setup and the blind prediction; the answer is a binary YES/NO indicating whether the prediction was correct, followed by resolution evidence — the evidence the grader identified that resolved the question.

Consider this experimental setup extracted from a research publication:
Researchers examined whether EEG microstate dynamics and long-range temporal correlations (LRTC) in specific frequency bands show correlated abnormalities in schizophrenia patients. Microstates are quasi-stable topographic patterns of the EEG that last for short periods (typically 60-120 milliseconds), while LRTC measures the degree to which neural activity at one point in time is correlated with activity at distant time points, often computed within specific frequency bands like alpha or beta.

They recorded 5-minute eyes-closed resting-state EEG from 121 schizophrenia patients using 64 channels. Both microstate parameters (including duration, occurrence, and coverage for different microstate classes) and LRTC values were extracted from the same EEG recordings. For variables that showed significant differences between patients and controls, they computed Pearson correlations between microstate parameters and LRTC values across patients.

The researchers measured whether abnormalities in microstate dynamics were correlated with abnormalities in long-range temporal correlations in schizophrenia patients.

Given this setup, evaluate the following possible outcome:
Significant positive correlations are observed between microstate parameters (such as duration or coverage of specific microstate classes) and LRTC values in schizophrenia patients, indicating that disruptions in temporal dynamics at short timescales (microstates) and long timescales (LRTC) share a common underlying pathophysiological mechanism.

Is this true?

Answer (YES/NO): NO